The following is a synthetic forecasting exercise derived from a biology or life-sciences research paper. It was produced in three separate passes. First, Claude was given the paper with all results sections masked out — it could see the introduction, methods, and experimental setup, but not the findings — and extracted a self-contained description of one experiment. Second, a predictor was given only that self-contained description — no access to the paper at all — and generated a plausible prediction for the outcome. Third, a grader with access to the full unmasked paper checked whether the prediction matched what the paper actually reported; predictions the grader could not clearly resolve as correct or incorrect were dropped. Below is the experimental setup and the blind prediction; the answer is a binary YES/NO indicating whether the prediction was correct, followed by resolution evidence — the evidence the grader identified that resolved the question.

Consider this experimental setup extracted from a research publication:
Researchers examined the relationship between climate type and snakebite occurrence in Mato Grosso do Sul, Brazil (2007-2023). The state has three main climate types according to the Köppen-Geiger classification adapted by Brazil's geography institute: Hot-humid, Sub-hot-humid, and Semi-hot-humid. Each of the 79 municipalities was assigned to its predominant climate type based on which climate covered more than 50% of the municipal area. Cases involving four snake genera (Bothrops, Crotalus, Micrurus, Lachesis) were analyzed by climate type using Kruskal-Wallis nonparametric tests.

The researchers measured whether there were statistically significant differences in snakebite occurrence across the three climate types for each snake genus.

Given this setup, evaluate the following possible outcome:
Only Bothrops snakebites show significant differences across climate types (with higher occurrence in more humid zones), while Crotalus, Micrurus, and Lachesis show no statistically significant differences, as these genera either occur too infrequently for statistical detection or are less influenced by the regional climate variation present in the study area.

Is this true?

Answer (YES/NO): NO